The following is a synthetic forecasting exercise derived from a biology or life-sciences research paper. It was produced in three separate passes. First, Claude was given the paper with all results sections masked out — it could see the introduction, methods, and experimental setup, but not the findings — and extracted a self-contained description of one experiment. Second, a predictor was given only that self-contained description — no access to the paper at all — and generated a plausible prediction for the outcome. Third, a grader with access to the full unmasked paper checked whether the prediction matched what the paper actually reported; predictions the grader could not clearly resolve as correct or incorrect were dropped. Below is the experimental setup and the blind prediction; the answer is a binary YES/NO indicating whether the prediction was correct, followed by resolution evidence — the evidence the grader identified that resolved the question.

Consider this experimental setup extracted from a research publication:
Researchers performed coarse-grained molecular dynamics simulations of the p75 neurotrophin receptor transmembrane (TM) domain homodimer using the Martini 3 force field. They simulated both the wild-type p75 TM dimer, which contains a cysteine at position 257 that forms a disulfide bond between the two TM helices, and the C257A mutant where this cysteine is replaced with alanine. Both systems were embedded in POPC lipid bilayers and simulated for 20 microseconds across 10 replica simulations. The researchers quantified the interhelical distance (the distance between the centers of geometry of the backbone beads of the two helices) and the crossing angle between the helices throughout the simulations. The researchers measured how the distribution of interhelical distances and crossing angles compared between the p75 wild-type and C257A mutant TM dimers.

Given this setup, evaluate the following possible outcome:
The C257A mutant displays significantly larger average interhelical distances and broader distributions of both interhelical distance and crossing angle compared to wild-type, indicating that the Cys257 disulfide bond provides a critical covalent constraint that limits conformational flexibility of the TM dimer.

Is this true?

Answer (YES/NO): NO